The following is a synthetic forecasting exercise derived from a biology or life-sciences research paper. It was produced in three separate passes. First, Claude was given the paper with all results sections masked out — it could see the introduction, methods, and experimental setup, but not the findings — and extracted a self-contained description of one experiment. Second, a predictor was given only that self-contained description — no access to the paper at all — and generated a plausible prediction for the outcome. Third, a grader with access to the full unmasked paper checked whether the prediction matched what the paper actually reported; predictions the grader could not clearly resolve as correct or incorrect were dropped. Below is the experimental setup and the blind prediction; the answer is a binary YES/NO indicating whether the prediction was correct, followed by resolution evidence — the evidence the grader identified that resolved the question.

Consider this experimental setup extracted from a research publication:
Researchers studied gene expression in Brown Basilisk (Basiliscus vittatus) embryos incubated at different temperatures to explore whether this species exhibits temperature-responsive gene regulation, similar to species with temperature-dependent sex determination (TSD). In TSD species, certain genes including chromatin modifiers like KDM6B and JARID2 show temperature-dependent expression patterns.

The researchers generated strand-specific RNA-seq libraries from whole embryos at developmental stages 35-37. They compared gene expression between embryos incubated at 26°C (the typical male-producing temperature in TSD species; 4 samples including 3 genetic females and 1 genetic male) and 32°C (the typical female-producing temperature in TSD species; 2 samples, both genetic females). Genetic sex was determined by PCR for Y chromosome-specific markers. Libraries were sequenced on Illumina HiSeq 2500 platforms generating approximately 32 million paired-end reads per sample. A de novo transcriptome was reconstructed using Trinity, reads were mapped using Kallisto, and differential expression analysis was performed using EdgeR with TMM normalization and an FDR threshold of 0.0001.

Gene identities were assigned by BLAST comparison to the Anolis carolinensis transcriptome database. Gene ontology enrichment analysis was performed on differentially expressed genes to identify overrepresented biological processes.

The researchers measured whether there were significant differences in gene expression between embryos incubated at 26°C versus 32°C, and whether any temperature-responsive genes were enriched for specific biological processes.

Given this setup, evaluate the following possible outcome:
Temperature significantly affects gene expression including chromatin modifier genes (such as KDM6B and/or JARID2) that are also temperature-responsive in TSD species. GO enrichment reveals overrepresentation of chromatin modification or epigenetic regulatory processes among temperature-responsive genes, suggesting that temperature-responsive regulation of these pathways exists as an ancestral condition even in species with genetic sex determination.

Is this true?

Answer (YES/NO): NO